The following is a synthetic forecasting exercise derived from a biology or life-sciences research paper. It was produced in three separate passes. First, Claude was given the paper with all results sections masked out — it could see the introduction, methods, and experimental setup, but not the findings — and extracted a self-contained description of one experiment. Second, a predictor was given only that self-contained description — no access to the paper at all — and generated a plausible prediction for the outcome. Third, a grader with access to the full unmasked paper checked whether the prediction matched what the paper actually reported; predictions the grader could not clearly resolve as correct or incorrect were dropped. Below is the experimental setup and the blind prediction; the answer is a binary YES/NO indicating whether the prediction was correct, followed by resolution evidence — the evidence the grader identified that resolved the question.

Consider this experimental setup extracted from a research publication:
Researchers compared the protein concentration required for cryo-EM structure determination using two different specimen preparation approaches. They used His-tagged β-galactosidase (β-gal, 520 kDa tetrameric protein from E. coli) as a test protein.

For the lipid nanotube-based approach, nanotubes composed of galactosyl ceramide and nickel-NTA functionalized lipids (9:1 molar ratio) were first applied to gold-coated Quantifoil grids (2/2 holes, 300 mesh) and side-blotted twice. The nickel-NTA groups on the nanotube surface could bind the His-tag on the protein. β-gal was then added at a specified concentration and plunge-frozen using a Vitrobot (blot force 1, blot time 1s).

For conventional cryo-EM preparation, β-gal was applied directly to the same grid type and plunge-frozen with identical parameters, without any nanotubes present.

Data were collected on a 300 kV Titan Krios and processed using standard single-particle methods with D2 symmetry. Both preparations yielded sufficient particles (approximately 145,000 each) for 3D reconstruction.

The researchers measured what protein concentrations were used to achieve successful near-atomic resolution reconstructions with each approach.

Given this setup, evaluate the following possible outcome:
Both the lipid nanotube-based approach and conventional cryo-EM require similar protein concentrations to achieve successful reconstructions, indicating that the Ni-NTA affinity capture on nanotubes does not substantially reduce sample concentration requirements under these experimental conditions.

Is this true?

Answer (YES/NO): NO